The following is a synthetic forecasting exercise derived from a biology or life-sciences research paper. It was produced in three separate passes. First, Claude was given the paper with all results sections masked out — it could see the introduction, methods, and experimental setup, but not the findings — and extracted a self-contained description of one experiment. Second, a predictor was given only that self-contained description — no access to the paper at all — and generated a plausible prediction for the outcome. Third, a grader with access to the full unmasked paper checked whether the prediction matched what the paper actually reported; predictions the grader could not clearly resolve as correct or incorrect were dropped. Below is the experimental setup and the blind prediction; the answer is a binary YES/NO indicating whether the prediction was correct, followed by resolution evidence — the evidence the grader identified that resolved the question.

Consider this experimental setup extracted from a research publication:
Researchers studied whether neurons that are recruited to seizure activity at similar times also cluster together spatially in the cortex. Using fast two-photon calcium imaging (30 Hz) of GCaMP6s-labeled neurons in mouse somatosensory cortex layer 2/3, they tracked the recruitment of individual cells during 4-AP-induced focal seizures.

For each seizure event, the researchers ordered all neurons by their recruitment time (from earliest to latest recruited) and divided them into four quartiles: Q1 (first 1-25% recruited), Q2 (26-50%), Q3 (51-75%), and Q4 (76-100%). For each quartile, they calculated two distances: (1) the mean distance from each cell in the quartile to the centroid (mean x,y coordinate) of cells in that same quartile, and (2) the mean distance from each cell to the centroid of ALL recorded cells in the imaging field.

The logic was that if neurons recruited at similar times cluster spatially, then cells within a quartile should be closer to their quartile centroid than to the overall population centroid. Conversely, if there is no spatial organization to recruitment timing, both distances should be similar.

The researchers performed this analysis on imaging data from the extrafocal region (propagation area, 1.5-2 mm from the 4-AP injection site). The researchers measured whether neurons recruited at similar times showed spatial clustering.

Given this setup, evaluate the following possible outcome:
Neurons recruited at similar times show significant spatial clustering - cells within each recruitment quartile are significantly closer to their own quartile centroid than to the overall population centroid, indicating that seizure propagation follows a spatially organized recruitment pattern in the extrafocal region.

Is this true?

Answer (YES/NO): YES